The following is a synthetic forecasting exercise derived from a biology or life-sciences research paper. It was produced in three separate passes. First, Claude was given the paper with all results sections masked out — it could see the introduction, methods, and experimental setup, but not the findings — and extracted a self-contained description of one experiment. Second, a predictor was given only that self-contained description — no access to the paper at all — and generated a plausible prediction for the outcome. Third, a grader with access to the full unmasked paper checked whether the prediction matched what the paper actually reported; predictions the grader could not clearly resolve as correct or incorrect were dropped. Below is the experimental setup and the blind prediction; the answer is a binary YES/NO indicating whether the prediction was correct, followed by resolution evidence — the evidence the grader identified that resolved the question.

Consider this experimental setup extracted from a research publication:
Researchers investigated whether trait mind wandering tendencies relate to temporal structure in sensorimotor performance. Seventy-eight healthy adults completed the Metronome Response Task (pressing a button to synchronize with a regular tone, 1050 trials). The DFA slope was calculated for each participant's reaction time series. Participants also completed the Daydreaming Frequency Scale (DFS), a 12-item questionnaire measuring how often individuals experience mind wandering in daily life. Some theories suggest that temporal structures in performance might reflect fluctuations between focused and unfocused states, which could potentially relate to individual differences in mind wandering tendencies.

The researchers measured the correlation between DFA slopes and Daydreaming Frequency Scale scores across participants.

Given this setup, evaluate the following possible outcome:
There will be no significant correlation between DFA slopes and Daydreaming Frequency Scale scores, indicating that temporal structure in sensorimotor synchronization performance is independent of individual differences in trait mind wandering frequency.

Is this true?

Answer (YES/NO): YES